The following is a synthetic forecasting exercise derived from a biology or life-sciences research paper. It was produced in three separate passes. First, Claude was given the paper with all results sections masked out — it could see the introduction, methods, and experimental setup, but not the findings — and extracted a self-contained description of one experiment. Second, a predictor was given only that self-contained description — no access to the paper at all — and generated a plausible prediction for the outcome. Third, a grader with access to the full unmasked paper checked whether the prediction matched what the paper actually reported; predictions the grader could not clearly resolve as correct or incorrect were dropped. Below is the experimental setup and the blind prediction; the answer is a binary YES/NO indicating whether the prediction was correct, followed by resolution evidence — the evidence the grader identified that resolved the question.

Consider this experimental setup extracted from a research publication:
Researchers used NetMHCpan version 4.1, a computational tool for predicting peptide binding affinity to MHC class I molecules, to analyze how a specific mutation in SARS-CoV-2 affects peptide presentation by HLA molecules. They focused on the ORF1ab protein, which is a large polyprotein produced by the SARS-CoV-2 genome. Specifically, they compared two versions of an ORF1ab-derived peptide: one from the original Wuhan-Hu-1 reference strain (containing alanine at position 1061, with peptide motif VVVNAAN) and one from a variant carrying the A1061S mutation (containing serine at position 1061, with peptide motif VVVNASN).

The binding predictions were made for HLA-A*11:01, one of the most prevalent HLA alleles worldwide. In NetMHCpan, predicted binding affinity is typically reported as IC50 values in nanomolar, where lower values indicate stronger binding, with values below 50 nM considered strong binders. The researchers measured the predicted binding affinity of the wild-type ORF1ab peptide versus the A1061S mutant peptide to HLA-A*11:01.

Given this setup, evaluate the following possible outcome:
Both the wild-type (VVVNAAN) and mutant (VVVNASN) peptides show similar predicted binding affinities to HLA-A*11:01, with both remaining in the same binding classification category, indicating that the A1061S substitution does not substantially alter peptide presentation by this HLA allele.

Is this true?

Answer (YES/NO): NO